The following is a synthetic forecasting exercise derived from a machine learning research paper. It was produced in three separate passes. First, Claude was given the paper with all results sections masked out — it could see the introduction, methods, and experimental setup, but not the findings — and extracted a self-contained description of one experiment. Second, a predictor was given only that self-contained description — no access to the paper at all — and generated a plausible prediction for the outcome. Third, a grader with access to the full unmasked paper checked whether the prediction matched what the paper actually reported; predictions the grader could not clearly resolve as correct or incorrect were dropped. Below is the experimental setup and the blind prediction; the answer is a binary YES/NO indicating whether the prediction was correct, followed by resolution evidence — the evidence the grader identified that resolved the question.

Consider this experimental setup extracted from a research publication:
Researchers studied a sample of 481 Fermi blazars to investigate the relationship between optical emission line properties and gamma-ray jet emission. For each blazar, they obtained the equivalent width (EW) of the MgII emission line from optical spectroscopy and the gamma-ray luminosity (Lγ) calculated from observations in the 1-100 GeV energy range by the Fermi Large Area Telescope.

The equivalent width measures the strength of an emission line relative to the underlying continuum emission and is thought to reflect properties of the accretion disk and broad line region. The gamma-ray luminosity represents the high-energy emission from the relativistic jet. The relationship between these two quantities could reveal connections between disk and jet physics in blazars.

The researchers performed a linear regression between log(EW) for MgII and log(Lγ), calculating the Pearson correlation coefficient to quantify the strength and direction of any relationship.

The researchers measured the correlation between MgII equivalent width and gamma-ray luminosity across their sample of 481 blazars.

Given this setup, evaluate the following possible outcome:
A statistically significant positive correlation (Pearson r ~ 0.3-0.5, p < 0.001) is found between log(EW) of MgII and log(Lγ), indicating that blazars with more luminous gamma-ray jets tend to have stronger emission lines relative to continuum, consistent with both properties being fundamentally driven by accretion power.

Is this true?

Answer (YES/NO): NO